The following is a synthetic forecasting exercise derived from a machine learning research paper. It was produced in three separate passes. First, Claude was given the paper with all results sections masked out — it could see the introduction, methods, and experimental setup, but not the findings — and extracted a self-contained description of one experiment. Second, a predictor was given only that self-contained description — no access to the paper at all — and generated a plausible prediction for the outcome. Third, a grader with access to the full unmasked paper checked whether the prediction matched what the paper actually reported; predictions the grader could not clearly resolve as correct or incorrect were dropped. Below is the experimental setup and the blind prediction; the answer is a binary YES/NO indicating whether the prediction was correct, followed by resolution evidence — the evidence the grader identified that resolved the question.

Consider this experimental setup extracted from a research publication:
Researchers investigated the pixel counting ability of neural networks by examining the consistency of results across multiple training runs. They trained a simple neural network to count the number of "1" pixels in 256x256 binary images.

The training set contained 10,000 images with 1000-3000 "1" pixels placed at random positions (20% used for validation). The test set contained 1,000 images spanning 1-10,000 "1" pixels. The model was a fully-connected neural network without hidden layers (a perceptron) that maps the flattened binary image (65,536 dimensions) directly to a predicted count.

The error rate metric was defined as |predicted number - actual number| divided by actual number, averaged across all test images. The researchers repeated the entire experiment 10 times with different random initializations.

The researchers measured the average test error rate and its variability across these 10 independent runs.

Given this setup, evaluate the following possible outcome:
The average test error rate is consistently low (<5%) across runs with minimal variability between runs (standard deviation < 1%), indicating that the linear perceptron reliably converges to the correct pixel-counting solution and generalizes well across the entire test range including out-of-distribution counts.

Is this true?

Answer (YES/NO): YES